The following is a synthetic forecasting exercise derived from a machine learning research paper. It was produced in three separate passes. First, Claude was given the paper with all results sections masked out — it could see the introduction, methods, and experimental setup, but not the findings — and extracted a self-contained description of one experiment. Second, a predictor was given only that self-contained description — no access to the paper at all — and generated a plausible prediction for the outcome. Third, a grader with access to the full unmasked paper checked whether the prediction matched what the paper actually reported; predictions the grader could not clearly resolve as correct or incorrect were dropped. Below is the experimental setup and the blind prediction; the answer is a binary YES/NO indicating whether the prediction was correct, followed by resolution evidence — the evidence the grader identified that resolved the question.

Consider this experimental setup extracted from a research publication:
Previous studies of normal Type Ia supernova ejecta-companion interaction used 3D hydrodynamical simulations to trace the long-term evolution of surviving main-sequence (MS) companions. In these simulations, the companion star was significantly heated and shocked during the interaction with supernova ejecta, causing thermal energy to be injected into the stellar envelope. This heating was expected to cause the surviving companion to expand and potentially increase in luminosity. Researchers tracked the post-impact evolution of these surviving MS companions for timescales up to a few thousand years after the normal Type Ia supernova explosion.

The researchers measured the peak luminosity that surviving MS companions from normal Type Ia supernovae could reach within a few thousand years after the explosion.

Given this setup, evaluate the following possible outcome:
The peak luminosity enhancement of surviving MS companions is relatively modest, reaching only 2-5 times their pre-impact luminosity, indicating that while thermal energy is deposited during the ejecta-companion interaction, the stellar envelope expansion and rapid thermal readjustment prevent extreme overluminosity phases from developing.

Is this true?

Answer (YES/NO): NO